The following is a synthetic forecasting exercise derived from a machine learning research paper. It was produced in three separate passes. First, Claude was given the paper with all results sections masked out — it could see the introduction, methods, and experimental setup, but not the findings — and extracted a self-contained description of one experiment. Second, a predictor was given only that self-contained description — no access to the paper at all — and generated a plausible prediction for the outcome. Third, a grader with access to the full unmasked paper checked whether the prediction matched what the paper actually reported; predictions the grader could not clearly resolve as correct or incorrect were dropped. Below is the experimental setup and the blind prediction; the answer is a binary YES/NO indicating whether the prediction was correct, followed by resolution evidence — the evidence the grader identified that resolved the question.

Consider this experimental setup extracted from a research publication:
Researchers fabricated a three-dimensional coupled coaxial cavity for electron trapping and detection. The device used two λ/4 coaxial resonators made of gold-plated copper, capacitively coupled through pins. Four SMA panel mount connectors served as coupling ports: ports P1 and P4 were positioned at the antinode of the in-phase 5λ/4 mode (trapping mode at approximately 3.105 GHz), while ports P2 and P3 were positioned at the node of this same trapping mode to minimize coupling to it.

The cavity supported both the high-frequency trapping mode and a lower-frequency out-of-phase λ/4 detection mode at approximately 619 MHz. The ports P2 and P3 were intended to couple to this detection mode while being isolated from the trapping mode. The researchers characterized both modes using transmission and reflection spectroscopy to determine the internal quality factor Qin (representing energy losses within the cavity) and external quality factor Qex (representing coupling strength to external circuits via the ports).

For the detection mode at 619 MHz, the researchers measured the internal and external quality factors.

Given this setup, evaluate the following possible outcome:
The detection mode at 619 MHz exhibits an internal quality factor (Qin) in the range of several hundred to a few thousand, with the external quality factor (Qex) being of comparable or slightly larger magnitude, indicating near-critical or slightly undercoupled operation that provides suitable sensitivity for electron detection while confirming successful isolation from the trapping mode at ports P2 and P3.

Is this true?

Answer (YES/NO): NO